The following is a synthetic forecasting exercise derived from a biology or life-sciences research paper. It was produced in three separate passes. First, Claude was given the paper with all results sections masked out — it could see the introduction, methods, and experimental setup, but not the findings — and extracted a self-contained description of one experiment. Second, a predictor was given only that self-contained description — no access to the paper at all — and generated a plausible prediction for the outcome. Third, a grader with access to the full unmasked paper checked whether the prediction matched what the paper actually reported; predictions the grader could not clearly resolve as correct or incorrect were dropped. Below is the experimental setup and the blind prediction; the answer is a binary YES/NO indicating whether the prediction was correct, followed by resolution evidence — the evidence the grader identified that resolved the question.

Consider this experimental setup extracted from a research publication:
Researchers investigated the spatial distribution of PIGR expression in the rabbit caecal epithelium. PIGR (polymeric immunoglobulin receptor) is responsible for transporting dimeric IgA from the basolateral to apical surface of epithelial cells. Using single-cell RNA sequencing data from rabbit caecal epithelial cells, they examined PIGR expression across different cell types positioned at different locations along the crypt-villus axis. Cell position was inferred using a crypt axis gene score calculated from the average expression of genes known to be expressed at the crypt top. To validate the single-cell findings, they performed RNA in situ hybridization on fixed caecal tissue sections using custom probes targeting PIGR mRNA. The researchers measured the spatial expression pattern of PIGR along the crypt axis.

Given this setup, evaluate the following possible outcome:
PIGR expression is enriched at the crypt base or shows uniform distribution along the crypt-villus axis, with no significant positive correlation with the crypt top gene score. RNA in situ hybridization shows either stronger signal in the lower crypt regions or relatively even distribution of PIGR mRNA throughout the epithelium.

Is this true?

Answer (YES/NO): YES